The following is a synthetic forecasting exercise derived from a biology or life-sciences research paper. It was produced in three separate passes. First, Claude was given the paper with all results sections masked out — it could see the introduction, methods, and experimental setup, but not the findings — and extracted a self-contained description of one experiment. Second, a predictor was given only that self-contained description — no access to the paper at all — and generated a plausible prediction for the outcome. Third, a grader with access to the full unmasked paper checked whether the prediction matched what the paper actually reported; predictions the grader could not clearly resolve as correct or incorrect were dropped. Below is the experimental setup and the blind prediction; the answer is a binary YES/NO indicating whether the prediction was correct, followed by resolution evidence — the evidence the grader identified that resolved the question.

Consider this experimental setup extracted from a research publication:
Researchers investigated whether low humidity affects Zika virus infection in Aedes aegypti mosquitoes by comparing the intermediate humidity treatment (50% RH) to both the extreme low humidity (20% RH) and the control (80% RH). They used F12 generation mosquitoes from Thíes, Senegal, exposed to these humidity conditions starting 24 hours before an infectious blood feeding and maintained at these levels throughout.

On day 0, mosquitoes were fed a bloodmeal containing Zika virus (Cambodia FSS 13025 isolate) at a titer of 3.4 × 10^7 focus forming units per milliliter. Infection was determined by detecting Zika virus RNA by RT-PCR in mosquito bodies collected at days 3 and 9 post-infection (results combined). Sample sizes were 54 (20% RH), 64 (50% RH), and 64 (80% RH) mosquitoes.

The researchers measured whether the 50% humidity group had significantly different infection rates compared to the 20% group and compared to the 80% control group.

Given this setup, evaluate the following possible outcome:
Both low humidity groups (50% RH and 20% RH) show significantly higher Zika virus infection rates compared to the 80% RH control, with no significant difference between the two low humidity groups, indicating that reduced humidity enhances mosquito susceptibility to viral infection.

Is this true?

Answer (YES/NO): YES